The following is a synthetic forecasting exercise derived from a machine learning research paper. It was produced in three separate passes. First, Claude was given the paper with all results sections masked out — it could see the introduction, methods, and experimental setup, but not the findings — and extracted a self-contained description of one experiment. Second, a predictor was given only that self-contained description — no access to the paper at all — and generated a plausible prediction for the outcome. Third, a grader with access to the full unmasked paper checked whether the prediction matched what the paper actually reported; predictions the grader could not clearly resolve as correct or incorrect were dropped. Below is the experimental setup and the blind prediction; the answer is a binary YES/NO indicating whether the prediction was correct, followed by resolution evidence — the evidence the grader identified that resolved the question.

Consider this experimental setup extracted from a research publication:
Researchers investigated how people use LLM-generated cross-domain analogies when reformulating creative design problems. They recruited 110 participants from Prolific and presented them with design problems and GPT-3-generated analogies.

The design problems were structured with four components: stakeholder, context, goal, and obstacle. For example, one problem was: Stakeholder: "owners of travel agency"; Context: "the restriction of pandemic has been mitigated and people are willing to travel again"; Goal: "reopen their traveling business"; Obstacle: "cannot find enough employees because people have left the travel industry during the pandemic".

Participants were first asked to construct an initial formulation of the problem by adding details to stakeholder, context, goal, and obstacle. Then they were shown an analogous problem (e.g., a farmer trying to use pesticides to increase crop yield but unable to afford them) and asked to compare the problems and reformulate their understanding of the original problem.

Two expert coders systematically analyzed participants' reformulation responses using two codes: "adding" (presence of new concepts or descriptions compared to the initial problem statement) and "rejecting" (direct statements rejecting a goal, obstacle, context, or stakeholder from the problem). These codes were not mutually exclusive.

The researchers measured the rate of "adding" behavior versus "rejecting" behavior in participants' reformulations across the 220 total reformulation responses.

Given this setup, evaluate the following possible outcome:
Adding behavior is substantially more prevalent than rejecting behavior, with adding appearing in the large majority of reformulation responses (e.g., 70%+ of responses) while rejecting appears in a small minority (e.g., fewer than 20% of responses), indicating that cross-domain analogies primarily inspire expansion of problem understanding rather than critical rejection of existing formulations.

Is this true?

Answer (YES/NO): YES